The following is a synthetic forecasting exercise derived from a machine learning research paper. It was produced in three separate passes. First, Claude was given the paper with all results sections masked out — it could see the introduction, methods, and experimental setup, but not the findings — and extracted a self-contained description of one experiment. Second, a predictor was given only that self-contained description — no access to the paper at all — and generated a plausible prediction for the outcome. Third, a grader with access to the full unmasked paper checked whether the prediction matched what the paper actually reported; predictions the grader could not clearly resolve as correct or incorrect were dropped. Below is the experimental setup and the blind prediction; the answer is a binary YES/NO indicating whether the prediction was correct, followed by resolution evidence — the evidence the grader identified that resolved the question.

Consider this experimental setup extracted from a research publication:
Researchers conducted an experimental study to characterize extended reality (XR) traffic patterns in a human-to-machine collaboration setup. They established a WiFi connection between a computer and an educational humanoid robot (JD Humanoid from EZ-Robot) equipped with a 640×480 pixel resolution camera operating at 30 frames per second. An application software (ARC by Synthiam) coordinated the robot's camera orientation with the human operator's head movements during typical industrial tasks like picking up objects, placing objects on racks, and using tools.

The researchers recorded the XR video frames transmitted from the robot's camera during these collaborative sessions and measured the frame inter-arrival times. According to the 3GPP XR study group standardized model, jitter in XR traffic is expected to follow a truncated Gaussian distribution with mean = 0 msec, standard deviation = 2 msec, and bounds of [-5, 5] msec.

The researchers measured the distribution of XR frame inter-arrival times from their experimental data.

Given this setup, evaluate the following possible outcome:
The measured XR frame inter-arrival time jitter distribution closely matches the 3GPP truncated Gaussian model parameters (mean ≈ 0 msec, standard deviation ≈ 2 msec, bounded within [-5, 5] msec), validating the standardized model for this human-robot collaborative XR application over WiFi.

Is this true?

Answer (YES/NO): YES